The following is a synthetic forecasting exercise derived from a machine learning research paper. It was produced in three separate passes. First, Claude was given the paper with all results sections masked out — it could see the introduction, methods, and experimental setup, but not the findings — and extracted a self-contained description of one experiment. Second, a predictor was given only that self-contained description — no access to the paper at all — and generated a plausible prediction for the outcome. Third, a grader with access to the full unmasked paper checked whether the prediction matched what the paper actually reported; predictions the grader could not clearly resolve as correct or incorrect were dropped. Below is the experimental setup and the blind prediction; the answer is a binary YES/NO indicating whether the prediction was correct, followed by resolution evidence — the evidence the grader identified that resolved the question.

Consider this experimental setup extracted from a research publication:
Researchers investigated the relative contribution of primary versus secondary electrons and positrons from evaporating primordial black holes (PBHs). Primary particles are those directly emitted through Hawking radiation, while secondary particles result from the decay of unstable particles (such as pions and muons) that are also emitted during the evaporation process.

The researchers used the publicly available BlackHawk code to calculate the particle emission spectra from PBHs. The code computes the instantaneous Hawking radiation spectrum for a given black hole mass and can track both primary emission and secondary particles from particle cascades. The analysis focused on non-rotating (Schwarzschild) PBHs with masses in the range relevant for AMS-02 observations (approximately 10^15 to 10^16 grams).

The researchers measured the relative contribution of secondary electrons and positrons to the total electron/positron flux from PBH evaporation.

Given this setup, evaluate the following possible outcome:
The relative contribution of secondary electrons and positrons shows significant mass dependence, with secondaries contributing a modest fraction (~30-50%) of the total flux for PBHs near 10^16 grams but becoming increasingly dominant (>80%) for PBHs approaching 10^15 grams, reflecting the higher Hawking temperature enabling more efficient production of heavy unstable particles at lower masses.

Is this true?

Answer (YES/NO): NO